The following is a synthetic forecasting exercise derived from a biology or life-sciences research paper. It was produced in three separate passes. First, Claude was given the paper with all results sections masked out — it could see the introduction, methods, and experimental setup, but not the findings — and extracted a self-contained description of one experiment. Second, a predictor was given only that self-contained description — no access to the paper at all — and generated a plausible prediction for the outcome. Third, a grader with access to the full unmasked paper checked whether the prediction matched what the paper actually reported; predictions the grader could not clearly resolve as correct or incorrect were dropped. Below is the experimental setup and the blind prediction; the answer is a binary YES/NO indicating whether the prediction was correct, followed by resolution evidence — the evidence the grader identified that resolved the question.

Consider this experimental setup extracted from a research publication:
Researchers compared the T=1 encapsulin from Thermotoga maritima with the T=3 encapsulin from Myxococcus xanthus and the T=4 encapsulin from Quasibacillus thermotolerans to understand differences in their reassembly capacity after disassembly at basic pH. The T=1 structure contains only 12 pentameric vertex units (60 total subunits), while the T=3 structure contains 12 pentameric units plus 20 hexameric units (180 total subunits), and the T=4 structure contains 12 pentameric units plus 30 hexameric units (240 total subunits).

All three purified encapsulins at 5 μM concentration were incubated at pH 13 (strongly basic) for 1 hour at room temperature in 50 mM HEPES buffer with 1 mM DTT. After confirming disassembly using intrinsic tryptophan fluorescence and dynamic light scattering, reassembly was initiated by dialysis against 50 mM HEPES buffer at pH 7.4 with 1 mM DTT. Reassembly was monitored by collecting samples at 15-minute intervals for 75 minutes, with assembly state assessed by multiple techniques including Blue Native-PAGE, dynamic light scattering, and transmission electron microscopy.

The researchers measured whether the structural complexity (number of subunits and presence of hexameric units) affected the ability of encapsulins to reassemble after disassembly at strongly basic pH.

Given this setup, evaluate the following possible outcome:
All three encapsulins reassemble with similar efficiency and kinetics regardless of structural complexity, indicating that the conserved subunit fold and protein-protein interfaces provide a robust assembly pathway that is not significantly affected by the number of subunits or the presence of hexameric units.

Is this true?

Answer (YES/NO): NO